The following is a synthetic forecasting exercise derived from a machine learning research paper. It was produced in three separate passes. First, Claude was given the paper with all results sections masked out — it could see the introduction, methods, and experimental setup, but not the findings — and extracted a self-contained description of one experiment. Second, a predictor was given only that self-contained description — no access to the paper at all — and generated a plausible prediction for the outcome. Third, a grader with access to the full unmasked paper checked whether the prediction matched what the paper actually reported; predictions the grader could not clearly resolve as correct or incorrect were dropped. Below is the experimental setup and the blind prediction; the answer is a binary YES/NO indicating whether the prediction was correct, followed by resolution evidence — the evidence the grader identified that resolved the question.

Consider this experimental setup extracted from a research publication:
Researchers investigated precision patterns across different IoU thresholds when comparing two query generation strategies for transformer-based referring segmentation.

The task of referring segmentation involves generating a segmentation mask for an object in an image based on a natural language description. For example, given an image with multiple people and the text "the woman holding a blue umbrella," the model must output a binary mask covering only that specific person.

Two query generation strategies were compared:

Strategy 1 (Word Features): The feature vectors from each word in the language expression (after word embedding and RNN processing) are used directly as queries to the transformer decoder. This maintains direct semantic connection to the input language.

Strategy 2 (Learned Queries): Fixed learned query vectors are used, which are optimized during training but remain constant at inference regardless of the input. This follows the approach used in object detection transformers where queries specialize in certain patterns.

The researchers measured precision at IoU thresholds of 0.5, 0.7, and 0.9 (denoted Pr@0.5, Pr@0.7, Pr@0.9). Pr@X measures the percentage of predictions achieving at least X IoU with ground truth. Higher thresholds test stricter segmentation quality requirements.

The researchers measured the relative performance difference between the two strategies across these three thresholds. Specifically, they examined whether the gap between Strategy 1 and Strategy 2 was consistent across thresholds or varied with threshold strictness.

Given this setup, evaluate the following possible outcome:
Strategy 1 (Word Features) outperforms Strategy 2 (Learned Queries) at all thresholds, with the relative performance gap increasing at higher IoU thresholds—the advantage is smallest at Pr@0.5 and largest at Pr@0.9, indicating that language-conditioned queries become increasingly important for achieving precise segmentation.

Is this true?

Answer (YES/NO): NO